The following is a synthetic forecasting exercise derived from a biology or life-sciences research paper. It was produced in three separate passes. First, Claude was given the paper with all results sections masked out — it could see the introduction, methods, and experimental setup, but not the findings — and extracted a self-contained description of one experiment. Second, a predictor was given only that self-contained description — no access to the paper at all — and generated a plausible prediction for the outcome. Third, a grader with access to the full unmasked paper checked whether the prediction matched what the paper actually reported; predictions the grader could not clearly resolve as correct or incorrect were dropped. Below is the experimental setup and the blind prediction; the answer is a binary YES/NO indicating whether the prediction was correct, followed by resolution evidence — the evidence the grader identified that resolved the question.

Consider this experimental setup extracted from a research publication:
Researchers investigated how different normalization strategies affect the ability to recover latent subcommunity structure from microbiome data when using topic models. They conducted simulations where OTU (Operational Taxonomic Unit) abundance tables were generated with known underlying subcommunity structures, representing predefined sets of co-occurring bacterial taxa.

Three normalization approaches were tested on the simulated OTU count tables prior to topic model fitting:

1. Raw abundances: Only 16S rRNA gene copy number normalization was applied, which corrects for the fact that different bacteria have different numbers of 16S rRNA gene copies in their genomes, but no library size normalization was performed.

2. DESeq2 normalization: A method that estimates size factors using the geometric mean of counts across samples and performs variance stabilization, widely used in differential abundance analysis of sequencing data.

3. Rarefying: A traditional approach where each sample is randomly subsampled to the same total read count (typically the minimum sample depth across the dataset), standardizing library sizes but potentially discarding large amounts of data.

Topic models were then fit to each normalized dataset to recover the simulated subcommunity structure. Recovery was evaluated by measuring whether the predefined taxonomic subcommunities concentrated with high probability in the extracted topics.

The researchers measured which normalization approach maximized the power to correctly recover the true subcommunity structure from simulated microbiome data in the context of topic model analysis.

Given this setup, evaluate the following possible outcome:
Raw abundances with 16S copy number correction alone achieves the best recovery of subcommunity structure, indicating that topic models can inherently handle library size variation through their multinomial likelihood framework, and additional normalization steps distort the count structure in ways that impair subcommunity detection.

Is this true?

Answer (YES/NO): YES